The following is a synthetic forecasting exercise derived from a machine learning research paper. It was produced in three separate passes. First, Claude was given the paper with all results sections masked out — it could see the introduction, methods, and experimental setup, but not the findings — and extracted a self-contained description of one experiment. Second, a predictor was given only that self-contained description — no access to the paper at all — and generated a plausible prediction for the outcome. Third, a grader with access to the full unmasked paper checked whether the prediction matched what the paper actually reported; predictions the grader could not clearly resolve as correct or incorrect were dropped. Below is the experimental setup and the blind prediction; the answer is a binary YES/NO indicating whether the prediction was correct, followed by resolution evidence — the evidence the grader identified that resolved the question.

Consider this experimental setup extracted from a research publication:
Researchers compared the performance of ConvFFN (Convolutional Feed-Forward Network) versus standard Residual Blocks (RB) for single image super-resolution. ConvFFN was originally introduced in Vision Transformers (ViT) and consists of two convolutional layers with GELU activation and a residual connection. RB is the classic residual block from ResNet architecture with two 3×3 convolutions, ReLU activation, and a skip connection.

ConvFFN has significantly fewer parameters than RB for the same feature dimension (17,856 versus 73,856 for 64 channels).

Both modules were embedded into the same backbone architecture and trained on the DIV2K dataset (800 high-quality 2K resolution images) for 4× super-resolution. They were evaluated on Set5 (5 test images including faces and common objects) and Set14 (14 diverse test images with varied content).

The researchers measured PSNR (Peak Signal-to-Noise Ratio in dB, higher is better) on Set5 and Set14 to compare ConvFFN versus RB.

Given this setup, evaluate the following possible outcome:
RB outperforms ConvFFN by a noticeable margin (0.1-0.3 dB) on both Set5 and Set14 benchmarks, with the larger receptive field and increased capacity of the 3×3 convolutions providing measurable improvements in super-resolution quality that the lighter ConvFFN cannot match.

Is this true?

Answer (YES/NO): NO